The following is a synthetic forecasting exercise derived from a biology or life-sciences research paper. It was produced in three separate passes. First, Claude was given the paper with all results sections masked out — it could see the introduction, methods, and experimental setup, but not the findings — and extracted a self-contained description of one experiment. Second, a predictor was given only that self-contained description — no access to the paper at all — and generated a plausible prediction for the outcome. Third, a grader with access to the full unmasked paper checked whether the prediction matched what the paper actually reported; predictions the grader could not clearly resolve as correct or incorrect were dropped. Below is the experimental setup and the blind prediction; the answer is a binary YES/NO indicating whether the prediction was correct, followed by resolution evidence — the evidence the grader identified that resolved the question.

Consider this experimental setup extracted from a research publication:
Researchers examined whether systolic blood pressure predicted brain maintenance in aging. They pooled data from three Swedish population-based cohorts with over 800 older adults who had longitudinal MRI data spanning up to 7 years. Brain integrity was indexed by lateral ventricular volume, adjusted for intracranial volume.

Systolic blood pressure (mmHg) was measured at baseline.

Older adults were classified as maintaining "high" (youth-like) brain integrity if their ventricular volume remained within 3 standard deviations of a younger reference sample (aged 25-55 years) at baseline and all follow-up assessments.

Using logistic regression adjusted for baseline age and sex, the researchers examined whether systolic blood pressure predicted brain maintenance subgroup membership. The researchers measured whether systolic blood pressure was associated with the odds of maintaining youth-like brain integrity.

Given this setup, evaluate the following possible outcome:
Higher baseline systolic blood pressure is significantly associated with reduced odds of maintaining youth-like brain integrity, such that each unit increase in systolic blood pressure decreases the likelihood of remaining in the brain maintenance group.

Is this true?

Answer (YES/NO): NO